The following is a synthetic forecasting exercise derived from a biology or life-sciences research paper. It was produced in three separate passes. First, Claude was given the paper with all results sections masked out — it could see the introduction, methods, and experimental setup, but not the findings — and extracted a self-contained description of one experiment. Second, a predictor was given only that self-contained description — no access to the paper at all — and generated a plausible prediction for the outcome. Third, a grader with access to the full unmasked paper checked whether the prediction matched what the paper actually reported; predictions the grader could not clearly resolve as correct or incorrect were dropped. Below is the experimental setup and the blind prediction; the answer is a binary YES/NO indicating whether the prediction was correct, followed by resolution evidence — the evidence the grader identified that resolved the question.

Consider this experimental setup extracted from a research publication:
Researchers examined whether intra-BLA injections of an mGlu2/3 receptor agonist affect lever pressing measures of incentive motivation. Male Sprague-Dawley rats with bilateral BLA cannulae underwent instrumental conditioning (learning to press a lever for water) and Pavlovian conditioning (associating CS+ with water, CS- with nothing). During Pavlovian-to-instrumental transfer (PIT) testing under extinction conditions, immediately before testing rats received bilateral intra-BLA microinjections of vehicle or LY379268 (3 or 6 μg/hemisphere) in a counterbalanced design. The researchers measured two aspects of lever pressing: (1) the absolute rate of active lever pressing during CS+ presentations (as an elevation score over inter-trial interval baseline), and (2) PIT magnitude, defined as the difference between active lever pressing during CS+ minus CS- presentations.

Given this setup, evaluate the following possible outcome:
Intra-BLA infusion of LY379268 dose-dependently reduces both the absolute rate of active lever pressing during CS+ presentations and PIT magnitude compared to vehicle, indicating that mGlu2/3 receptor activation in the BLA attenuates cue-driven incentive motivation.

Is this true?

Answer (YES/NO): NO